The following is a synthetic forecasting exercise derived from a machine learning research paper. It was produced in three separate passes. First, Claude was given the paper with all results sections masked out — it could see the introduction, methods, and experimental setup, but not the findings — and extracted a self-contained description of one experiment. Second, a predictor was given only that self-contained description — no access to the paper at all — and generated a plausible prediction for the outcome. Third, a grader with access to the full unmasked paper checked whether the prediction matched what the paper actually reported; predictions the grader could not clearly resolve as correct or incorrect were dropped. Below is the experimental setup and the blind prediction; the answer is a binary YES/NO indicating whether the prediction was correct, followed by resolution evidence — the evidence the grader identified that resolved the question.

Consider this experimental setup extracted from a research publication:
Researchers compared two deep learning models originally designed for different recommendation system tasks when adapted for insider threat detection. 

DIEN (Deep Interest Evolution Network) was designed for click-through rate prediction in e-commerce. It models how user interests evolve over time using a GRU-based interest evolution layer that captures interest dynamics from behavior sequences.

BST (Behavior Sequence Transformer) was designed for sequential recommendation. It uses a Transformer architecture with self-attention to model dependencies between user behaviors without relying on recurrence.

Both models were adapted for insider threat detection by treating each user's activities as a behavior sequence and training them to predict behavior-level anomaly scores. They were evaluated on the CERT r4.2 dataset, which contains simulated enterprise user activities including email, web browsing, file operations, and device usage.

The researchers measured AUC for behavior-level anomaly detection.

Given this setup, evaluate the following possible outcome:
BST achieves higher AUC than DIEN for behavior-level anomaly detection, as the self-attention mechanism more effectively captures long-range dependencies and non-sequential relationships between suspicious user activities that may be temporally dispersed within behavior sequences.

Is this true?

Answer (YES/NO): NO